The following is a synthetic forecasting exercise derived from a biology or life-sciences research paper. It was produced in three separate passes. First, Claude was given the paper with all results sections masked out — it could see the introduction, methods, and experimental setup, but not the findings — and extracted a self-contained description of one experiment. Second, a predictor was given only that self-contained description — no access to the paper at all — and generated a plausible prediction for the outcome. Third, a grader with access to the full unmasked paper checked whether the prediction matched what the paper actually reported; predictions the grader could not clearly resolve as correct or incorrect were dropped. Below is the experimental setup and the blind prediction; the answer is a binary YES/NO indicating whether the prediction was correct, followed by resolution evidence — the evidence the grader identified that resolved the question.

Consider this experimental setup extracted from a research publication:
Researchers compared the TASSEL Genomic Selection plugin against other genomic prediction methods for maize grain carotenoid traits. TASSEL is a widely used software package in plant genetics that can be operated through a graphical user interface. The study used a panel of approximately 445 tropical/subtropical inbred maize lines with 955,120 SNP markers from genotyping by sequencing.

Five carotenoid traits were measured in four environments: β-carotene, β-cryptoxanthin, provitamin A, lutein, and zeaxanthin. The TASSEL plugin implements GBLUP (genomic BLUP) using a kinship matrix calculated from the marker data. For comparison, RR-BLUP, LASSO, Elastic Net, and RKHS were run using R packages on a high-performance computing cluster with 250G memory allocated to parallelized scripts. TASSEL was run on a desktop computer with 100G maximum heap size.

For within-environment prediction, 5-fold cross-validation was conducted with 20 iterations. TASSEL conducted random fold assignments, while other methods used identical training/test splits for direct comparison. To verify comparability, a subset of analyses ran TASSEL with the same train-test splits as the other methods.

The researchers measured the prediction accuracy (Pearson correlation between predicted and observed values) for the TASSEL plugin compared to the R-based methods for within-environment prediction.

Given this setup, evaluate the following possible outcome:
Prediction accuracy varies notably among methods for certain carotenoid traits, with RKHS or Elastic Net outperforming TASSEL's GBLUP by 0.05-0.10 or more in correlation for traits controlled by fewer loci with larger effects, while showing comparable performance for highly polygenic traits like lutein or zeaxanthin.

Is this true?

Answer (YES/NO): NO